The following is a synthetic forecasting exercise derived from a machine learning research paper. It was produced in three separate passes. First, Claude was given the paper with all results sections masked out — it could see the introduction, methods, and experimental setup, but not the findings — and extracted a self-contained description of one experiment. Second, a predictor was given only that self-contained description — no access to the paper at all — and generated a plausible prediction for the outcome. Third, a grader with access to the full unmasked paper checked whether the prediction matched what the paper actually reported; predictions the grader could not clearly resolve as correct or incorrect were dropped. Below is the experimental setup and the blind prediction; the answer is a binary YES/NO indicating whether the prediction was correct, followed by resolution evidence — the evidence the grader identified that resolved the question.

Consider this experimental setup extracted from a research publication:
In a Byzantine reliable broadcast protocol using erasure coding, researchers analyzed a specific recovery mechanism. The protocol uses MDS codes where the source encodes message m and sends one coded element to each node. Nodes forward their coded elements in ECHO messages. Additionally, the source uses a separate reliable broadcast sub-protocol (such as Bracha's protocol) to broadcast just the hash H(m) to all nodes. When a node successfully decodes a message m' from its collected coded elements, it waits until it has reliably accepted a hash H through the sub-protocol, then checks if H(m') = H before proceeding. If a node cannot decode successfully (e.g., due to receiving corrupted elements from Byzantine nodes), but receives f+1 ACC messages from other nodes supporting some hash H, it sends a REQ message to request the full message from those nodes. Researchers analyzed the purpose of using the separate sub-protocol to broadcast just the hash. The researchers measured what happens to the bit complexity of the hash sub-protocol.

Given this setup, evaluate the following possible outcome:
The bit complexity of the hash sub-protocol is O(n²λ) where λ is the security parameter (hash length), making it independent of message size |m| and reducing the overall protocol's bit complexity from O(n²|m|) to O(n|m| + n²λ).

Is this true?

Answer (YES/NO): NO